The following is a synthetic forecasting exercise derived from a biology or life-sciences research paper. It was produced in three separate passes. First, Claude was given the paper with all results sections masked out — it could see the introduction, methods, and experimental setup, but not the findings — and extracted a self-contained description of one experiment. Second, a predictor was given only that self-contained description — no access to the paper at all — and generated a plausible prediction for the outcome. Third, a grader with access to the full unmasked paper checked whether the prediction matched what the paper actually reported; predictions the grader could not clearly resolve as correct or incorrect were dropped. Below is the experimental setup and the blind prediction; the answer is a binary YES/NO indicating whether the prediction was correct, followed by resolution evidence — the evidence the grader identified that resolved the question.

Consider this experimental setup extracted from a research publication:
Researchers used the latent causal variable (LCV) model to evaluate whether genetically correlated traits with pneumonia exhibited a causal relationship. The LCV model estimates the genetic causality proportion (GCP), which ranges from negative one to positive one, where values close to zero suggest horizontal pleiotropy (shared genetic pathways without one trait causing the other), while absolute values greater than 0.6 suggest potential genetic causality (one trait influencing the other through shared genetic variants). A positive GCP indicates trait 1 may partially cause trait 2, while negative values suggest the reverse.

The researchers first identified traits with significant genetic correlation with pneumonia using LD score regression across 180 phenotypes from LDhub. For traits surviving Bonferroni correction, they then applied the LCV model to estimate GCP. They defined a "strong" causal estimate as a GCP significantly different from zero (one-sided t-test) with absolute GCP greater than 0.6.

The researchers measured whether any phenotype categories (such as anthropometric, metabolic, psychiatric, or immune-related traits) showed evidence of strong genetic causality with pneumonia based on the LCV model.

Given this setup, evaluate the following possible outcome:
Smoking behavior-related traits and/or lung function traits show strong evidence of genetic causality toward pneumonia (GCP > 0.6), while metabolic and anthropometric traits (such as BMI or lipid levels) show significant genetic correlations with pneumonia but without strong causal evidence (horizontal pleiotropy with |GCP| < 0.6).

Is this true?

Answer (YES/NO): NO